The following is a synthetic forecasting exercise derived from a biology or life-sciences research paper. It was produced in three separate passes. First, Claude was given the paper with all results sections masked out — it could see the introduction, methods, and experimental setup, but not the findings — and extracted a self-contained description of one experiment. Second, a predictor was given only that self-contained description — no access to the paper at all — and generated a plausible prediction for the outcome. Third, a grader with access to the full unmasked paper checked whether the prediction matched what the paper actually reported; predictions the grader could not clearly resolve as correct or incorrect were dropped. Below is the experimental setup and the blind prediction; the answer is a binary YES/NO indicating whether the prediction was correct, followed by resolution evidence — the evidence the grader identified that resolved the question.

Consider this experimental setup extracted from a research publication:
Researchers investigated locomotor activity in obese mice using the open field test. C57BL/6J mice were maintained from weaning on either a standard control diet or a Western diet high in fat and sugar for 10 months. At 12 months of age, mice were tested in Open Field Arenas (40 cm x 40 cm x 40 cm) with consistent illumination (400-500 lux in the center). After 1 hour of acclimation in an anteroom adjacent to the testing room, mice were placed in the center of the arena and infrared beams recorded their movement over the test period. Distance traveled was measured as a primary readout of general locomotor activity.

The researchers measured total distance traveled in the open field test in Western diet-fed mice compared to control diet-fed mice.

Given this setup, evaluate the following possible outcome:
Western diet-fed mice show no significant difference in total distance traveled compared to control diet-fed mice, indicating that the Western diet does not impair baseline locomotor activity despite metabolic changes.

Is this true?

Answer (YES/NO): YES